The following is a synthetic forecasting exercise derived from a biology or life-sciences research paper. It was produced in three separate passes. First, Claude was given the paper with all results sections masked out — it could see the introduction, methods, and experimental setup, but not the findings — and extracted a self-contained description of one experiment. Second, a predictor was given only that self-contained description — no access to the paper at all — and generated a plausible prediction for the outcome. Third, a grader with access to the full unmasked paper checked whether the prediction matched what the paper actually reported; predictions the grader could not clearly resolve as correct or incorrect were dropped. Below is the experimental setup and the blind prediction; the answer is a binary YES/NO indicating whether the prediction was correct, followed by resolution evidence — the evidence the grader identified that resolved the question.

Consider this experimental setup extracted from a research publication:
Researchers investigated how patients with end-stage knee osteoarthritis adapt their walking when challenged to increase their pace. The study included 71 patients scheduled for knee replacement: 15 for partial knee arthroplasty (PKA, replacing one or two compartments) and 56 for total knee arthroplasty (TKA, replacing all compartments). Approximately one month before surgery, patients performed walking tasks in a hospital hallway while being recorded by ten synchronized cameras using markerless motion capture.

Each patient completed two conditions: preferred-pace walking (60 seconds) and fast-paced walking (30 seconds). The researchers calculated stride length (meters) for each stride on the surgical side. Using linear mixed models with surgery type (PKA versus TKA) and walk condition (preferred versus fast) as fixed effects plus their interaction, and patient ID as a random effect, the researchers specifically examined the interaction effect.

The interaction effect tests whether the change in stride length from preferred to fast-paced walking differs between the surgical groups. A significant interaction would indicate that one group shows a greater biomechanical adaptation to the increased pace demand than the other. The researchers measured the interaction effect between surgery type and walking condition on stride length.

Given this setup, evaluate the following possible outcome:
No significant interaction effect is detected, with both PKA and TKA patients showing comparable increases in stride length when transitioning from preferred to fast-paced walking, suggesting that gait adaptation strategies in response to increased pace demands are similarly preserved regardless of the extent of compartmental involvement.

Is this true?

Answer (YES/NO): NO